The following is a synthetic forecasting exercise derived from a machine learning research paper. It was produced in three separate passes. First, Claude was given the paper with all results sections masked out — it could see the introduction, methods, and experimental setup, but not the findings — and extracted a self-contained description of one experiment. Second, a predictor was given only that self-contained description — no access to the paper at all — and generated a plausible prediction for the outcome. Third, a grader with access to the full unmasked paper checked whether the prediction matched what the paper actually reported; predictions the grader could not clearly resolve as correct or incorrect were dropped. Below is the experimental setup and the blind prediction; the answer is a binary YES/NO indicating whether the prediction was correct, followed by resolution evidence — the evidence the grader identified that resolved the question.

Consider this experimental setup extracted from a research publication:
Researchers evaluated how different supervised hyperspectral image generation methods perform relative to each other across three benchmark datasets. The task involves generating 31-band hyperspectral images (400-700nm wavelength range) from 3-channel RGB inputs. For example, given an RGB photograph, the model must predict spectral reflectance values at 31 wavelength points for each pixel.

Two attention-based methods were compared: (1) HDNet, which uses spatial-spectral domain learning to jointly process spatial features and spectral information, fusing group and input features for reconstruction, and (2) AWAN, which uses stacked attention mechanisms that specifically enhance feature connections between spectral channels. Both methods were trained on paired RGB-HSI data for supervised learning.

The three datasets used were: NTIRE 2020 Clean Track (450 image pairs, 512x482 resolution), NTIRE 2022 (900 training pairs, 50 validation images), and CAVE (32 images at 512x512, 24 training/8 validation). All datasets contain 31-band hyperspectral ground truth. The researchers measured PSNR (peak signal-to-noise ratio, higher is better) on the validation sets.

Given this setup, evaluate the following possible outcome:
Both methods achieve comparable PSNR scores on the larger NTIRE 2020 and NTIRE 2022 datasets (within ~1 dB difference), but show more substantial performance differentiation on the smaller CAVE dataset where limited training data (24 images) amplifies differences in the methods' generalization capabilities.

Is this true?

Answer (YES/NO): NO